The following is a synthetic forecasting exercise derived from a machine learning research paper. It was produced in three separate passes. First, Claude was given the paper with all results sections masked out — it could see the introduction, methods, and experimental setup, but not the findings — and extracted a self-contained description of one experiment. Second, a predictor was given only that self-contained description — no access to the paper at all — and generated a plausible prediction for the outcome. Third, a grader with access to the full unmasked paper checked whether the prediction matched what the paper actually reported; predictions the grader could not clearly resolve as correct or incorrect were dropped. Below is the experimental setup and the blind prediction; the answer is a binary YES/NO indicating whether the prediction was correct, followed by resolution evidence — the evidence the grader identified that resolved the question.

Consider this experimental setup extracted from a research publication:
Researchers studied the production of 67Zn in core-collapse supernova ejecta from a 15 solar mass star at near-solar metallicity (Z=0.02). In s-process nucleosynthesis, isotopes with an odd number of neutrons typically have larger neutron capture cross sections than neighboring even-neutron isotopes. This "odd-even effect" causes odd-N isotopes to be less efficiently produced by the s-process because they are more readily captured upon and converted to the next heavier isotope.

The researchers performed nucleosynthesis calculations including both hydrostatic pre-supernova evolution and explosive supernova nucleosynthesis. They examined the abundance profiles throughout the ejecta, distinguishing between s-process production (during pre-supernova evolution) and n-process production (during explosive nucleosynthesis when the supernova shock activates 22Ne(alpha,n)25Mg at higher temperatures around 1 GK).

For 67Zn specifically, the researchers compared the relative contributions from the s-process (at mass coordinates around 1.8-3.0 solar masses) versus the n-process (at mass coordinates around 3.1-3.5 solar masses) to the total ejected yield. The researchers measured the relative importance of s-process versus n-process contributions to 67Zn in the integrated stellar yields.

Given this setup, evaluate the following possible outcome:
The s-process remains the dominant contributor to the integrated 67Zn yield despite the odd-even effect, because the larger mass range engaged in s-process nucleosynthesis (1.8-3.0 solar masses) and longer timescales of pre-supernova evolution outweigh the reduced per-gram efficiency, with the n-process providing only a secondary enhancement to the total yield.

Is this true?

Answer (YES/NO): NO